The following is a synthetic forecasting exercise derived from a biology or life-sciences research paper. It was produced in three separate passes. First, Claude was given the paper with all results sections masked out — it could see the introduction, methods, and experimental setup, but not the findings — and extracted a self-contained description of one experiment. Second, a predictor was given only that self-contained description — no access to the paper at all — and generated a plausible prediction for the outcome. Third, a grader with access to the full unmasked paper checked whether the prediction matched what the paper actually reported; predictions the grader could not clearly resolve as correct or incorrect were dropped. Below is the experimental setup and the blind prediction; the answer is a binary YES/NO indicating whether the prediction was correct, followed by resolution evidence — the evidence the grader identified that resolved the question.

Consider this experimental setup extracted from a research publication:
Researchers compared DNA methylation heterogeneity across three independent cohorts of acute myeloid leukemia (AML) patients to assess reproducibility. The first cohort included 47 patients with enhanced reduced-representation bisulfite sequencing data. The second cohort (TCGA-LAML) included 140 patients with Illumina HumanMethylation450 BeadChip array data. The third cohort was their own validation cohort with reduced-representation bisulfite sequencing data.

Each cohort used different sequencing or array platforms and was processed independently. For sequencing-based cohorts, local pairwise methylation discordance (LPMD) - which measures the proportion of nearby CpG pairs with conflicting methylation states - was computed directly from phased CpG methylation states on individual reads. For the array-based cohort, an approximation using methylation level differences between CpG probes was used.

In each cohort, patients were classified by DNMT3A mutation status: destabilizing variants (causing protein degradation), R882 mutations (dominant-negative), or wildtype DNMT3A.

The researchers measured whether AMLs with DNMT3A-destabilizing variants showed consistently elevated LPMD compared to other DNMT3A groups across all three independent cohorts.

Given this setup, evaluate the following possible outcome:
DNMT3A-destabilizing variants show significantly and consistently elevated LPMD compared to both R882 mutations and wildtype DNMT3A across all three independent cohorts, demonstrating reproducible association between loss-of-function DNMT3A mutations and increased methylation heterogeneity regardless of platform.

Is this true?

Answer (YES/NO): YES